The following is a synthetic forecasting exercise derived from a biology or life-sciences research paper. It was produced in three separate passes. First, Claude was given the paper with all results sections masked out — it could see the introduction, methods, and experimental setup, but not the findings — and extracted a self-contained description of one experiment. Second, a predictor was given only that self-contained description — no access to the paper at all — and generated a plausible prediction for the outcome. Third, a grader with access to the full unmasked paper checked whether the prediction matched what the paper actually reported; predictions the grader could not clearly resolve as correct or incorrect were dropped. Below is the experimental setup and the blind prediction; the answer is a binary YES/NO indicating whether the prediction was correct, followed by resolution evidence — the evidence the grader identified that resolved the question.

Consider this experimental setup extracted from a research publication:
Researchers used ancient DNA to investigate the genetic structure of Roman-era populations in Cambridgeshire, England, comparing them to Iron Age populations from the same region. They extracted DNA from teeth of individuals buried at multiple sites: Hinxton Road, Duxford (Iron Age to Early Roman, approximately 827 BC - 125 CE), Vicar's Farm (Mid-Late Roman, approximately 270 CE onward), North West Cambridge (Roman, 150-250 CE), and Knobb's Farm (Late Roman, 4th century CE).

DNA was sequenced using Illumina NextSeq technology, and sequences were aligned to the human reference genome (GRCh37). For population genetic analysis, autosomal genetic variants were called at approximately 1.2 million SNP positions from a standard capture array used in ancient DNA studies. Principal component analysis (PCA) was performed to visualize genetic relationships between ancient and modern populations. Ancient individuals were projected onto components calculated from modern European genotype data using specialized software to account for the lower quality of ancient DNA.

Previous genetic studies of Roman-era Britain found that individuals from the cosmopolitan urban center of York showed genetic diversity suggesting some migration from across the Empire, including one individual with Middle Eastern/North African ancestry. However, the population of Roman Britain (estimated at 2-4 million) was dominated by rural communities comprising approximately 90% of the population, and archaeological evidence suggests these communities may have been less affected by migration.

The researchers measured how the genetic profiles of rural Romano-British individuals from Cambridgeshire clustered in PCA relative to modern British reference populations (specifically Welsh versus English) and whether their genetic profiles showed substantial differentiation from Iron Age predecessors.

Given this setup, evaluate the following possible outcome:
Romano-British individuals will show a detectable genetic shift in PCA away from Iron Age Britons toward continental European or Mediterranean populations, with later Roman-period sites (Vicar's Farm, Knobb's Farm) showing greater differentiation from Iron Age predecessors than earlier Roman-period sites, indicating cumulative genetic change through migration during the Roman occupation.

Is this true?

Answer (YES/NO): NO